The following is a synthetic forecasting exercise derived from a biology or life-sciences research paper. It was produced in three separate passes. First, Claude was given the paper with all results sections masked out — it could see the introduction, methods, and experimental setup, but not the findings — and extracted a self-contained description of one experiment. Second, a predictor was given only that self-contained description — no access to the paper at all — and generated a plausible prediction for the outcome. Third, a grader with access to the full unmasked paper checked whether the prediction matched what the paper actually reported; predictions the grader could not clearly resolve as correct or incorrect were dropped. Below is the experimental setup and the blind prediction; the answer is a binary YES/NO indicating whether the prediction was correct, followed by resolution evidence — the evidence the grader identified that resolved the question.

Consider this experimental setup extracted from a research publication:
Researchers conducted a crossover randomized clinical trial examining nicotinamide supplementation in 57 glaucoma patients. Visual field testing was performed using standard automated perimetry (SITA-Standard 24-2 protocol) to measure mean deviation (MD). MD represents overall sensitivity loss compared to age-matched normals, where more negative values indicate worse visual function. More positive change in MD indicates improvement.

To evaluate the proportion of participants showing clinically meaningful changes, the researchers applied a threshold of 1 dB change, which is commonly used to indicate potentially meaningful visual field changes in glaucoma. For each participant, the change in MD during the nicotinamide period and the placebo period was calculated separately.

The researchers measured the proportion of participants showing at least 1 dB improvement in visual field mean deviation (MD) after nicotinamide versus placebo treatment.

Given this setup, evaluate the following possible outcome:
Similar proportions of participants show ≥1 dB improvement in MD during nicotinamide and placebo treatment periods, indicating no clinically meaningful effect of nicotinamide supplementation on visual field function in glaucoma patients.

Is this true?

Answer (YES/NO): NO